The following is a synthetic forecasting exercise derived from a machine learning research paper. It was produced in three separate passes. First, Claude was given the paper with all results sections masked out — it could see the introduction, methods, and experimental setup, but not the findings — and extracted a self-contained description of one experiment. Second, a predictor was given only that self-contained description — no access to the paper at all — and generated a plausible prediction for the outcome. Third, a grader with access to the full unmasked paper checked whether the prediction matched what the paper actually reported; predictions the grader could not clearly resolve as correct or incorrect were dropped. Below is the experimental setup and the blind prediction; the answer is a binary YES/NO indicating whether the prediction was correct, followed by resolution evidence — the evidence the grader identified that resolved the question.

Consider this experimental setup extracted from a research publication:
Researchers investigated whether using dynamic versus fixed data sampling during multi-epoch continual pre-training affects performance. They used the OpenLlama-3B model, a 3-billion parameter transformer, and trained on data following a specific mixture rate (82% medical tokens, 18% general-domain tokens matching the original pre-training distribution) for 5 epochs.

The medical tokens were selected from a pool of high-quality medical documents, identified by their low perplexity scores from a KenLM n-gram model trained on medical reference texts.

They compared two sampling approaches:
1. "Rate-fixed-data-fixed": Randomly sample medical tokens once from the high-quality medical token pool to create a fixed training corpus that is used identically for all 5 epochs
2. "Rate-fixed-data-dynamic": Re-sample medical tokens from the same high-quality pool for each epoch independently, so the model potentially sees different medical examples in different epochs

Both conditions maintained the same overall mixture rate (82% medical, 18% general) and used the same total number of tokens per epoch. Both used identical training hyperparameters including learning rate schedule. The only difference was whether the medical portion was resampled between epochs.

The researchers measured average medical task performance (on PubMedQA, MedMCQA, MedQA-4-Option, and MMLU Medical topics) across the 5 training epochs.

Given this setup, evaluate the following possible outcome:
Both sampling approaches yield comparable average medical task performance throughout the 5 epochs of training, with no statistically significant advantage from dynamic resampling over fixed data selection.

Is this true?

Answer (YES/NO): NO